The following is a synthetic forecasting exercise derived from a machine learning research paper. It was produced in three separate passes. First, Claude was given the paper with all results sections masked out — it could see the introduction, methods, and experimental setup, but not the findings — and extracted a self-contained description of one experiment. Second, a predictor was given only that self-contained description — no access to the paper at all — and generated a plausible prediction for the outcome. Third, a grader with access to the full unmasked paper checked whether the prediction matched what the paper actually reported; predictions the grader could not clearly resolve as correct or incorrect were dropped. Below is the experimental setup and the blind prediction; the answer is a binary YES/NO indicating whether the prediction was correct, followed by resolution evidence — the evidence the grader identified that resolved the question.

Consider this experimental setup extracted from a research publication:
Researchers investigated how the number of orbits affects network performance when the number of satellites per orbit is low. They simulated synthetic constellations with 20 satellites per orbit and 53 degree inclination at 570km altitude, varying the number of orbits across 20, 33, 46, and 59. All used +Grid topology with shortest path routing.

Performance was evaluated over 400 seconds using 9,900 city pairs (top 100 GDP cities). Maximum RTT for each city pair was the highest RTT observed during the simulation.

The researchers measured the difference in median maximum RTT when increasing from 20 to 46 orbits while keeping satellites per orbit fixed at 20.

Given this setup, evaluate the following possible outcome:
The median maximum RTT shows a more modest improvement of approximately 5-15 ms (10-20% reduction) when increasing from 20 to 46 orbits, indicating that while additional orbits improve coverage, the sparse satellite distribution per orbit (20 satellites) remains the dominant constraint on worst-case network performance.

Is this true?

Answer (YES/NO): NO